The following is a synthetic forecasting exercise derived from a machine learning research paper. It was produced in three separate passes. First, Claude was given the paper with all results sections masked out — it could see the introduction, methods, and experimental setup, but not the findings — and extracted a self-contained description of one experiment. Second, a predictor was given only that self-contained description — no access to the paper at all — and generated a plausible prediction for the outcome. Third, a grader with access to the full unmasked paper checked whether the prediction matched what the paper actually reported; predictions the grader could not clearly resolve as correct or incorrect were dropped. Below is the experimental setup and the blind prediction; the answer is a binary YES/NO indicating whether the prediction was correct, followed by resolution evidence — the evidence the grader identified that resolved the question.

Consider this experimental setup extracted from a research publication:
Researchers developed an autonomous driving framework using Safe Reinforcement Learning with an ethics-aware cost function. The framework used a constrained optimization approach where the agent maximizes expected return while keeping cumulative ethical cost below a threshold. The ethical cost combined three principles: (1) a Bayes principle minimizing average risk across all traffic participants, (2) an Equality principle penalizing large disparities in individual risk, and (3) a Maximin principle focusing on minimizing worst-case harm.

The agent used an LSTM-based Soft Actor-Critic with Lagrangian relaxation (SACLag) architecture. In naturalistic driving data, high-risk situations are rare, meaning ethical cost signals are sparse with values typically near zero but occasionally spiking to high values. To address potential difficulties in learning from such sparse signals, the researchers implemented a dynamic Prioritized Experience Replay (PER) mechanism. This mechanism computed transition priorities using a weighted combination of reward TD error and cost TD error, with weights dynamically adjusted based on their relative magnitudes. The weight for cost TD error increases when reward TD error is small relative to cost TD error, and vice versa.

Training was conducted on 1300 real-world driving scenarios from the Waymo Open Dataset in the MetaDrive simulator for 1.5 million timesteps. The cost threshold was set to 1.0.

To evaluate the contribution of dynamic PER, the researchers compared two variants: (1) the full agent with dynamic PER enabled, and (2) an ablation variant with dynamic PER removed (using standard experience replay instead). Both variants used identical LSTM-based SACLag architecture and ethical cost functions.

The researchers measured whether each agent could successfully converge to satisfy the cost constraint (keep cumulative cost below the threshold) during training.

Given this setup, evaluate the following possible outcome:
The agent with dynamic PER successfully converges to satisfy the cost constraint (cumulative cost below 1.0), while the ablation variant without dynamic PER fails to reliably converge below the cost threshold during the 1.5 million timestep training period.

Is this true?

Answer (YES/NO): YES